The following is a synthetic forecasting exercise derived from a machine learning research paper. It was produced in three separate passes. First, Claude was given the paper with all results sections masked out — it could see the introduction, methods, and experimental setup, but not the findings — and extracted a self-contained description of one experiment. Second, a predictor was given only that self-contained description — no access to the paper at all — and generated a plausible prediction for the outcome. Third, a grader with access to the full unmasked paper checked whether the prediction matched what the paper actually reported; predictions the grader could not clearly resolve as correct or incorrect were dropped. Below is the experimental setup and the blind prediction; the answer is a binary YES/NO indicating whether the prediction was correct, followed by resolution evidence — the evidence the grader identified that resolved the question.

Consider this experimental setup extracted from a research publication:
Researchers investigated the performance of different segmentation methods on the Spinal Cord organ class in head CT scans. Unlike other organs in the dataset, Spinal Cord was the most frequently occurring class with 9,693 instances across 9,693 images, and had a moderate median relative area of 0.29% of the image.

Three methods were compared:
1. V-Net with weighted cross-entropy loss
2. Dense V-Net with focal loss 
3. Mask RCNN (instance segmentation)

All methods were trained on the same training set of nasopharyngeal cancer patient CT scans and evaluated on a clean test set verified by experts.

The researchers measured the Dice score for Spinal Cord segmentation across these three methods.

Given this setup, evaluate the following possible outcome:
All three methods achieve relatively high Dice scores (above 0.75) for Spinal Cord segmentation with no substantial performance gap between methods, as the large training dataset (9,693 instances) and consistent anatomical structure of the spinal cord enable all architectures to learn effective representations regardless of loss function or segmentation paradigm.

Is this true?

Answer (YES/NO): NO